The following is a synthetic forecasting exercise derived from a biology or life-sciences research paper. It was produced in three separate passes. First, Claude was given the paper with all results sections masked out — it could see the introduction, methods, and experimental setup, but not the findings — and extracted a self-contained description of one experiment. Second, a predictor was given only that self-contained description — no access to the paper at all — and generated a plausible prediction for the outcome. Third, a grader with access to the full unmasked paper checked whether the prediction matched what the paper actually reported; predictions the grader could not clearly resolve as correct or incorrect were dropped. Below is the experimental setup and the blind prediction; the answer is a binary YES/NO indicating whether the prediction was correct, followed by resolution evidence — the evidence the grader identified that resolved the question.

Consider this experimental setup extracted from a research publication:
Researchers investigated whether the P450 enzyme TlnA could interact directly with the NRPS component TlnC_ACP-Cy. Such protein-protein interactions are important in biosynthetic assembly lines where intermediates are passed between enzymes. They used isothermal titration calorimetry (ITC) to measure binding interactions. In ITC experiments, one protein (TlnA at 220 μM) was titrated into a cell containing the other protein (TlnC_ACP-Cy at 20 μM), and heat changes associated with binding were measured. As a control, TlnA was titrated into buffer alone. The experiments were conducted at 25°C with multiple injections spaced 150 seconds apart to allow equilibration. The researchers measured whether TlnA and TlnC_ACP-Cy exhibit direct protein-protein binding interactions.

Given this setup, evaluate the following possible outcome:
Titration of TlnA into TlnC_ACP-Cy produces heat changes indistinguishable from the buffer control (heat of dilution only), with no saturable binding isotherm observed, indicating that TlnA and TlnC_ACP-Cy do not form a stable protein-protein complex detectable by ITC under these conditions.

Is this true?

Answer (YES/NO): YES